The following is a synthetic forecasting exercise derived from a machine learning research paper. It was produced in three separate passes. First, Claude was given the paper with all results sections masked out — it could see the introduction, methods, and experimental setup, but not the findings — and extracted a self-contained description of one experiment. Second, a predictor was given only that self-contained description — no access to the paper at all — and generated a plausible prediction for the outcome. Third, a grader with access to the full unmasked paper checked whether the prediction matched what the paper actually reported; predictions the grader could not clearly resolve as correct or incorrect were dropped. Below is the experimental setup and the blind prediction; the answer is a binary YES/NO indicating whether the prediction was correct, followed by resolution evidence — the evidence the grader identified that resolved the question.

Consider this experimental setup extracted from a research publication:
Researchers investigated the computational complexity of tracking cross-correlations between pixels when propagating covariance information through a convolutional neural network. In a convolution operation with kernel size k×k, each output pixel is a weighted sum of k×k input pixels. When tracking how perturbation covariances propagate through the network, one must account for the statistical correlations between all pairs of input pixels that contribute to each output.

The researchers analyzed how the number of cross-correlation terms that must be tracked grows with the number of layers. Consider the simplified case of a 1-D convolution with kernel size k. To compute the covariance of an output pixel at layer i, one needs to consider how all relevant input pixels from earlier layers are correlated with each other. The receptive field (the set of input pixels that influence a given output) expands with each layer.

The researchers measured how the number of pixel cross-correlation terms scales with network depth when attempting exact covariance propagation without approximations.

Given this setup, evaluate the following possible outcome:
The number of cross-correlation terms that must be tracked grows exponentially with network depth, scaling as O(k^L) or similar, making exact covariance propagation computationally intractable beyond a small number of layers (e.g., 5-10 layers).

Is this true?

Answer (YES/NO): YES